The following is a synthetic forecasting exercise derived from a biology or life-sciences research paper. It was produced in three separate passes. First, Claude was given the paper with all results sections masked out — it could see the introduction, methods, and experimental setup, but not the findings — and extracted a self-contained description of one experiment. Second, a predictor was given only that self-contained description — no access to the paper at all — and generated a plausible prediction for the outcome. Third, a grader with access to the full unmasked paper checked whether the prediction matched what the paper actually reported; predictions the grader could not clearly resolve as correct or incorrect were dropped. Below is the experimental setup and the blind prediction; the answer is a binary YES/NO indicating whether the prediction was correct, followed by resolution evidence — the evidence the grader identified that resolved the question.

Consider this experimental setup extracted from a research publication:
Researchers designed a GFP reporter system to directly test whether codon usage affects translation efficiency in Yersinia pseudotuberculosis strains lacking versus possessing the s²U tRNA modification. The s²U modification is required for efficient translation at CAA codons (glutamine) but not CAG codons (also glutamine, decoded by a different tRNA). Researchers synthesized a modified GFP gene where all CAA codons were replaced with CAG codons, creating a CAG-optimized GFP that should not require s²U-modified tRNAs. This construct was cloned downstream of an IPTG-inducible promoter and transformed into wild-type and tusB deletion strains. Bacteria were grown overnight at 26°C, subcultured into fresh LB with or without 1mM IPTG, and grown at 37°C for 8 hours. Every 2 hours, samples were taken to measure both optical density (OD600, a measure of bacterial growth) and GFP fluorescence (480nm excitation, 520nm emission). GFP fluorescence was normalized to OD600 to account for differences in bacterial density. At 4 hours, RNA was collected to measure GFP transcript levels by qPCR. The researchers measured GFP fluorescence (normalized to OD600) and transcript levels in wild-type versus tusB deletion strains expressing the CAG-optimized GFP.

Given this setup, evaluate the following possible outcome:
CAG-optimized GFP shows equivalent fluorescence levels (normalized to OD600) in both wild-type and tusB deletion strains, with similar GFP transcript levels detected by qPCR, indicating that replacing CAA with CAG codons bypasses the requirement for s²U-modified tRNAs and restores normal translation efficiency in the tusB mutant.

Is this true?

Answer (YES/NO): NO